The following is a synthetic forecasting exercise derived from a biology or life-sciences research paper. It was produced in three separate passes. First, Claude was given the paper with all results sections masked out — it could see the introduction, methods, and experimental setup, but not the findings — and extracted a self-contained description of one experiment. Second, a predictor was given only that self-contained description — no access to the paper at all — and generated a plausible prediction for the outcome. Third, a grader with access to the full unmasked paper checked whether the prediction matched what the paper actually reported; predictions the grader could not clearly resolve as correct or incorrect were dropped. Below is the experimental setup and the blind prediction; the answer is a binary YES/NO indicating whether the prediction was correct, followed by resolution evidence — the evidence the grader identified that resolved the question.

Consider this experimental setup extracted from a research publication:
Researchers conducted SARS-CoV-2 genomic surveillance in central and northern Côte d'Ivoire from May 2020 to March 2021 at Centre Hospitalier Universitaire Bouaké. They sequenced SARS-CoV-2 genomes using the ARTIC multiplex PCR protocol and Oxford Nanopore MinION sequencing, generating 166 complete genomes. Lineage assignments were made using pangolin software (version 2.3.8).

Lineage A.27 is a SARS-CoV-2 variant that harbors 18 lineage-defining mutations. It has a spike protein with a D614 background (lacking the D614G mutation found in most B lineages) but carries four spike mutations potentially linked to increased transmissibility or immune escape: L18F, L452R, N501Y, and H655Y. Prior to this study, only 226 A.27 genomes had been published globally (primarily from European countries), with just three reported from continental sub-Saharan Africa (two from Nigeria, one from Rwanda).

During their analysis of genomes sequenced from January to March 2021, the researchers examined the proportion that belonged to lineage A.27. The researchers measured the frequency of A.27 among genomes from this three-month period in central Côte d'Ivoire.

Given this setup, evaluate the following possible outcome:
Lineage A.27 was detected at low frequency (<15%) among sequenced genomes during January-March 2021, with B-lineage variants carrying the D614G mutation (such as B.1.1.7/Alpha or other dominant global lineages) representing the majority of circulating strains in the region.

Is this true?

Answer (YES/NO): NO